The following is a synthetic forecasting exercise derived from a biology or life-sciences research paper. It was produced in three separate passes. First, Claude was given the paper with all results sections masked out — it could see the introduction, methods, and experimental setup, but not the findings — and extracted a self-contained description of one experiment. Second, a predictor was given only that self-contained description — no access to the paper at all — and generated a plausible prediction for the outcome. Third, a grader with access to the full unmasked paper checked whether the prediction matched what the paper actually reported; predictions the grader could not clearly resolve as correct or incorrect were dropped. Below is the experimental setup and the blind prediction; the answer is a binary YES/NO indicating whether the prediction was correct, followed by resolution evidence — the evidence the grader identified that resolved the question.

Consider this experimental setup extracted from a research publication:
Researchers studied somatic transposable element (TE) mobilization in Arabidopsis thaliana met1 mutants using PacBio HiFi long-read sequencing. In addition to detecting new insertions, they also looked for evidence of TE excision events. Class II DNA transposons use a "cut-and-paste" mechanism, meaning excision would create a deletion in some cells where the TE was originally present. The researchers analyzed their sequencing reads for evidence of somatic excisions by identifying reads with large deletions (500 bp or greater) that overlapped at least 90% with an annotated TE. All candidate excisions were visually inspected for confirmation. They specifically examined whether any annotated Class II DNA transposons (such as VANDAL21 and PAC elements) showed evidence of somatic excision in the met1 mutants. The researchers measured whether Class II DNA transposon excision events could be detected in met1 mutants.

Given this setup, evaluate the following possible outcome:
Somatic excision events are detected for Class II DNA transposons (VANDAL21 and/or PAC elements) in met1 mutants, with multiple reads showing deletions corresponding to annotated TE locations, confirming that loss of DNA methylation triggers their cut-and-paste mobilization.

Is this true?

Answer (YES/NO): NO